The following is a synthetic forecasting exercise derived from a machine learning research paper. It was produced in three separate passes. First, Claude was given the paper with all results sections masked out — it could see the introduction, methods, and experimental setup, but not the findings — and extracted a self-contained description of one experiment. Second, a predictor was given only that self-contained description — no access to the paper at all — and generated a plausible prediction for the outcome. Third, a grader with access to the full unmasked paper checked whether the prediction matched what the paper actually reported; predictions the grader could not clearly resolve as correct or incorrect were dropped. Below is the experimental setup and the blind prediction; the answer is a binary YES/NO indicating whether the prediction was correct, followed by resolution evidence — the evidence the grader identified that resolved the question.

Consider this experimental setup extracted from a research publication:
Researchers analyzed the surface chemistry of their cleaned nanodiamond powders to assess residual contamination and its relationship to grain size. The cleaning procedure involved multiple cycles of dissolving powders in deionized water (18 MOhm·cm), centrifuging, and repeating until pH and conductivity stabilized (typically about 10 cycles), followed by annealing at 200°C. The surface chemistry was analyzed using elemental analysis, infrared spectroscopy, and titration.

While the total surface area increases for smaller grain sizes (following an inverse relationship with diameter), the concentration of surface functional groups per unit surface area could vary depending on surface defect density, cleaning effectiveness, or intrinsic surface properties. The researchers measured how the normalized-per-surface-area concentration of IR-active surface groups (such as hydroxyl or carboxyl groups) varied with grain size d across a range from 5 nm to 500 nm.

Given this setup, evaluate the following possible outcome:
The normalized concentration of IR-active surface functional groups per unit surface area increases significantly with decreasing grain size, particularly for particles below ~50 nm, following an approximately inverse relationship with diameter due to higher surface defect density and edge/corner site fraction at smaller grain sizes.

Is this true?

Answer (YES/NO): NO